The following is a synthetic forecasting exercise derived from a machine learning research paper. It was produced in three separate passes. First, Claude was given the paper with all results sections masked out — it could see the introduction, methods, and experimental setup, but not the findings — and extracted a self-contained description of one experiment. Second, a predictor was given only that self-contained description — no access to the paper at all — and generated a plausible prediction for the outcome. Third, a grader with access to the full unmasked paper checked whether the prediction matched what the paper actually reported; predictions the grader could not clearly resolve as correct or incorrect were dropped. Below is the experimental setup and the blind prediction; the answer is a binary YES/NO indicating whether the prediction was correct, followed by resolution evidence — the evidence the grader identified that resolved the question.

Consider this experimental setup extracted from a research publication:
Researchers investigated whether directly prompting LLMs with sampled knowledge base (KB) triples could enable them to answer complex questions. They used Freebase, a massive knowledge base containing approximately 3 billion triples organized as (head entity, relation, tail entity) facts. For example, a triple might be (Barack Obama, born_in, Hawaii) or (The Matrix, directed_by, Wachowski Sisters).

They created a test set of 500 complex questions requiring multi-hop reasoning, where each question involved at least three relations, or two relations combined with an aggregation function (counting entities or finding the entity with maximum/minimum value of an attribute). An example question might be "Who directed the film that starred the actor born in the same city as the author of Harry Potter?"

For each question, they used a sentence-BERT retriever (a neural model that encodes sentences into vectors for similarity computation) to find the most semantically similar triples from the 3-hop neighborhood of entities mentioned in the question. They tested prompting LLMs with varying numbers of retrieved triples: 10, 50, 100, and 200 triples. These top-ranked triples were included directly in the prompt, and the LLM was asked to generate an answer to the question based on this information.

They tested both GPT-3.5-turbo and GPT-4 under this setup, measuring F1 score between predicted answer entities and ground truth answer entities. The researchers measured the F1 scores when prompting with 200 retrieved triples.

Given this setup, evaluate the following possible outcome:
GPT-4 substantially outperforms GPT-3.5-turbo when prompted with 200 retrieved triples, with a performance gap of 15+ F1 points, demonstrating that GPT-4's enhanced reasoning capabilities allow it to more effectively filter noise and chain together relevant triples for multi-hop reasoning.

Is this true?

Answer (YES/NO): NO